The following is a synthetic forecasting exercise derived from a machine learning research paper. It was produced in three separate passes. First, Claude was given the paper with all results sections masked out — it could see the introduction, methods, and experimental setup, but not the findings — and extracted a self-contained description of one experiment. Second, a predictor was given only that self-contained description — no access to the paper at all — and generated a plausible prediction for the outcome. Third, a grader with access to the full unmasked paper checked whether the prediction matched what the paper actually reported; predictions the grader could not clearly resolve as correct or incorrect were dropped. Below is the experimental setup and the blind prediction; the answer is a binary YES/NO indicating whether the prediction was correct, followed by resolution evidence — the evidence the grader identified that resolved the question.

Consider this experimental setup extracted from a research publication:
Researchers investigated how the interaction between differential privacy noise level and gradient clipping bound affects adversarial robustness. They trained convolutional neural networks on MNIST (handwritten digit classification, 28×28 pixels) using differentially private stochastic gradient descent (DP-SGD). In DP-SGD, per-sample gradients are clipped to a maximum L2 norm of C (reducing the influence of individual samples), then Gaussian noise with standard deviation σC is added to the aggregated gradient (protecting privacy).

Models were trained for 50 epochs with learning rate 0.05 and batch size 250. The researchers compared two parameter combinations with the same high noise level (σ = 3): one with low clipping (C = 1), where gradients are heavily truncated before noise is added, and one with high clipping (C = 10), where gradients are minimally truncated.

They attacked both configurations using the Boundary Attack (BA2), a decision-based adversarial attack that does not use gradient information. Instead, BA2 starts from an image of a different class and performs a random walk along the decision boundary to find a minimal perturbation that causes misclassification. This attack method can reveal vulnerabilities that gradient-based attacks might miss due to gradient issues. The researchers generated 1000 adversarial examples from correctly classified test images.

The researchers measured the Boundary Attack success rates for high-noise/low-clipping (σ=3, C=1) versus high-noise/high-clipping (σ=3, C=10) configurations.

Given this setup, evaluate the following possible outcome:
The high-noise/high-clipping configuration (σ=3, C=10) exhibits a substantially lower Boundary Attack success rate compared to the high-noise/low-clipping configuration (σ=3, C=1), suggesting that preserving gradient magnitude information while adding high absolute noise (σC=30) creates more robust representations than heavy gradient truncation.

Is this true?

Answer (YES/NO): NO